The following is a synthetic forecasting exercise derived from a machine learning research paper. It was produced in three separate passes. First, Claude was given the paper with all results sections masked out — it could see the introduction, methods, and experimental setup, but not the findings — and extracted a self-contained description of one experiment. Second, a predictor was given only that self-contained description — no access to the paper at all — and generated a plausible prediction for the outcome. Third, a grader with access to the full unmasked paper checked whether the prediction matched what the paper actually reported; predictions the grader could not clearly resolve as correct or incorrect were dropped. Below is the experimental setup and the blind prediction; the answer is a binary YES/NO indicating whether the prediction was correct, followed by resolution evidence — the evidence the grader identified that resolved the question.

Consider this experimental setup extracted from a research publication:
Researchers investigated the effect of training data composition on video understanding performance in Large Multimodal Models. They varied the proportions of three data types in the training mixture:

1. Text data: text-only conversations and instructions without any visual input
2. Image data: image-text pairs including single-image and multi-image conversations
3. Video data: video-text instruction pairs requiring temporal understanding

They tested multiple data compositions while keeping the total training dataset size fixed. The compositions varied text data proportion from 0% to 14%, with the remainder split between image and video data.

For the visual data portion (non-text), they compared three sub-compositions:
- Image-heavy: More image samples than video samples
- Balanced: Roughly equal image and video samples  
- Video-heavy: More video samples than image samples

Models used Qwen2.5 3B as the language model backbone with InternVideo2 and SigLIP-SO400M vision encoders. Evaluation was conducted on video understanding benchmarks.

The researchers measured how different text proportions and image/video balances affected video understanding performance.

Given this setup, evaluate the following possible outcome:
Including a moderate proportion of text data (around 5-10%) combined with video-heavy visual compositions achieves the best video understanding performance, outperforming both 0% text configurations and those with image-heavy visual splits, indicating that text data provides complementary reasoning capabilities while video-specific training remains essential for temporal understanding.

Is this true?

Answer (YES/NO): NO